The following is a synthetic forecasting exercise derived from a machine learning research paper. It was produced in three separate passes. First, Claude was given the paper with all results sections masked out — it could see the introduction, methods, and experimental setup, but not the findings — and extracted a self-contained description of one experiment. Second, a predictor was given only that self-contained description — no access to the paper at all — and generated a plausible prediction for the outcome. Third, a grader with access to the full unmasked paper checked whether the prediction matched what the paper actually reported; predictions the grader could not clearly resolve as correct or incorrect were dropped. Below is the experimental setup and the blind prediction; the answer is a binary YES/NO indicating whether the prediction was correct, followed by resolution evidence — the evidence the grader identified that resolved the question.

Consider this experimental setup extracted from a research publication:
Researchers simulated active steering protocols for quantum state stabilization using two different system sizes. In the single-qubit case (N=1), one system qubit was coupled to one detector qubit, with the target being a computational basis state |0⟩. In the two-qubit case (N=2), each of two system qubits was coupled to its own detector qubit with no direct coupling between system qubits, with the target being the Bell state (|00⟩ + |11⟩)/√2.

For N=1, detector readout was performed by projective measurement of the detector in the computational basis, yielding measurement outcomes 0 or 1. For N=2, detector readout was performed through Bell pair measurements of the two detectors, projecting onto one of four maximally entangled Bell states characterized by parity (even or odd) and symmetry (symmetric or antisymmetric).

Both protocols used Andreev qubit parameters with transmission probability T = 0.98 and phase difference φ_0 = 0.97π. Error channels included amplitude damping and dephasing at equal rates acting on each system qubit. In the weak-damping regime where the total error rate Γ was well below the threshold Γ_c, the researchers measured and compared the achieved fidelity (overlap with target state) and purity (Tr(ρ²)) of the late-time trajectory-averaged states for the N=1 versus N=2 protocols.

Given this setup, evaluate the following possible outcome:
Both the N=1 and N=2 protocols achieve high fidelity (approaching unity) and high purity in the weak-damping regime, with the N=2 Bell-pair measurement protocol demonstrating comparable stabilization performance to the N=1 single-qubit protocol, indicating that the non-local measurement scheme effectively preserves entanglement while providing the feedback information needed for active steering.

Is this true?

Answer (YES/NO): NO